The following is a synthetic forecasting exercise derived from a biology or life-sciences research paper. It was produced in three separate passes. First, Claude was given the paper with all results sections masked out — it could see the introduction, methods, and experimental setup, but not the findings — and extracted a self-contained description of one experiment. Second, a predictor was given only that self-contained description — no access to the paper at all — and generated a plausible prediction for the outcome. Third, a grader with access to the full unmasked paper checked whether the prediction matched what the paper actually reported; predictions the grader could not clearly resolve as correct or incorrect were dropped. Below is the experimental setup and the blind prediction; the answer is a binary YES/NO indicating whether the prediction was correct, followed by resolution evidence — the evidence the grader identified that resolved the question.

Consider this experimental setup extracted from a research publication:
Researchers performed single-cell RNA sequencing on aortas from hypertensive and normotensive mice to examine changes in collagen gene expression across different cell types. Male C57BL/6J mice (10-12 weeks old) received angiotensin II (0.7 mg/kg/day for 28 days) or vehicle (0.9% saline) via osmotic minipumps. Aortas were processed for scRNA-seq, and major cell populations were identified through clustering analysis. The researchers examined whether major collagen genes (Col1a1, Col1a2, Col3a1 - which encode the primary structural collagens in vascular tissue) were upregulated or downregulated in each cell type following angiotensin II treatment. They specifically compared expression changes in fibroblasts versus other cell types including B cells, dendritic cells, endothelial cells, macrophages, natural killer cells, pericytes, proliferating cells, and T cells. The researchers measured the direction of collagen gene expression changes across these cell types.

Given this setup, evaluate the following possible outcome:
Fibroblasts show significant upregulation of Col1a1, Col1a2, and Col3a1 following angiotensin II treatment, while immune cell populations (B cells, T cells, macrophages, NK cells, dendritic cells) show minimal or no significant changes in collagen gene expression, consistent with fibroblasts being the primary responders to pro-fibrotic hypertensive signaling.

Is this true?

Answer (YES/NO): NO